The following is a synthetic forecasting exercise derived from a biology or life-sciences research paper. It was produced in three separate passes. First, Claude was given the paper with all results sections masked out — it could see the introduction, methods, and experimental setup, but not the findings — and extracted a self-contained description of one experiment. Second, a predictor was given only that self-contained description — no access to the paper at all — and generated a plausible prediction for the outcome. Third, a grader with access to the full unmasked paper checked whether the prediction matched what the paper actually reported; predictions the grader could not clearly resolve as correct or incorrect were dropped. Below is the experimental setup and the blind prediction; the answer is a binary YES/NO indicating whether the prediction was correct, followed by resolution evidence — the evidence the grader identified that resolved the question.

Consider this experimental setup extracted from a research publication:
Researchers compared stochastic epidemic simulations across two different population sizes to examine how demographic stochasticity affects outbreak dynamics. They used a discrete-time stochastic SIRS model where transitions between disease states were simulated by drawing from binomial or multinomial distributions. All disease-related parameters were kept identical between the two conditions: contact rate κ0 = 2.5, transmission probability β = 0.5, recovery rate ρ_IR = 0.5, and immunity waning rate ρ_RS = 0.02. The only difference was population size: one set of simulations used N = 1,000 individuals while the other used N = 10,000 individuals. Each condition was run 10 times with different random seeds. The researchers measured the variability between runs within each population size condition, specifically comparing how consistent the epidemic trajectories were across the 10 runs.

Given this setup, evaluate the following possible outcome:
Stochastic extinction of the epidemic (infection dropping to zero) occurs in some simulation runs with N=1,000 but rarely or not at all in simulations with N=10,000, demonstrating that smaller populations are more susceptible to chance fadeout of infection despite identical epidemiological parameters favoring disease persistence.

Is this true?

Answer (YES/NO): YES